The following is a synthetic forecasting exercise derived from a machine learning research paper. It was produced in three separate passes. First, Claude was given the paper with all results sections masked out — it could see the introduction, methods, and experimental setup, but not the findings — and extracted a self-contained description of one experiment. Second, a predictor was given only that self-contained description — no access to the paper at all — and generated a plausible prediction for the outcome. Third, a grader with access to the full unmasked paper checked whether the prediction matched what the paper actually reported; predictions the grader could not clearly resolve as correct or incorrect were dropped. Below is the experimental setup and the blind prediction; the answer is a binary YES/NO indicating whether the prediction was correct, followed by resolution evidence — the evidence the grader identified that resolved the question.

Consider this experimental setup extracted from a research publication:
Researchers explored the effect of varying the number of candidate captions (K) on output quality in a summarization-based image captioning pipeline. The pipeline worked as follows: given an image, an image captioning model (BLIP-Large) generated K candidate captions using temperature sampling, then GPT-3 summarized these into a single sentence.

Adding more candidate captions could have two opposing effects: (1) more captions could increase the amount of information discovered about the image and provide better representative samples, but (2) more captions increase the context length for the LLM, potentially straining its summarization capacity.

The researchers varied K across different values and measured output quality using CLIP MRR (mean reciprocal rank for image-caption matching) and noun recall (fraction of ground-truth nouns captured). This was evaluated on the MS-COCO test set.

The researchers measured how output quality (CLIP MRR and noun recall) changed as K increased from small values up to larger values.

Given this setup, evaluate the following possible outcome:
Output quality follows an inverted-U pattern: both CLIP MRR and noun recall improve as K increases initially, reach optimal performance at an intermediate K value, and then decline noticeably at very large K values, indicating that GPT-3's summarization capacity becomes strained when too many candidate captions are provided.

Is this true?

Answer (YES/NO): NO